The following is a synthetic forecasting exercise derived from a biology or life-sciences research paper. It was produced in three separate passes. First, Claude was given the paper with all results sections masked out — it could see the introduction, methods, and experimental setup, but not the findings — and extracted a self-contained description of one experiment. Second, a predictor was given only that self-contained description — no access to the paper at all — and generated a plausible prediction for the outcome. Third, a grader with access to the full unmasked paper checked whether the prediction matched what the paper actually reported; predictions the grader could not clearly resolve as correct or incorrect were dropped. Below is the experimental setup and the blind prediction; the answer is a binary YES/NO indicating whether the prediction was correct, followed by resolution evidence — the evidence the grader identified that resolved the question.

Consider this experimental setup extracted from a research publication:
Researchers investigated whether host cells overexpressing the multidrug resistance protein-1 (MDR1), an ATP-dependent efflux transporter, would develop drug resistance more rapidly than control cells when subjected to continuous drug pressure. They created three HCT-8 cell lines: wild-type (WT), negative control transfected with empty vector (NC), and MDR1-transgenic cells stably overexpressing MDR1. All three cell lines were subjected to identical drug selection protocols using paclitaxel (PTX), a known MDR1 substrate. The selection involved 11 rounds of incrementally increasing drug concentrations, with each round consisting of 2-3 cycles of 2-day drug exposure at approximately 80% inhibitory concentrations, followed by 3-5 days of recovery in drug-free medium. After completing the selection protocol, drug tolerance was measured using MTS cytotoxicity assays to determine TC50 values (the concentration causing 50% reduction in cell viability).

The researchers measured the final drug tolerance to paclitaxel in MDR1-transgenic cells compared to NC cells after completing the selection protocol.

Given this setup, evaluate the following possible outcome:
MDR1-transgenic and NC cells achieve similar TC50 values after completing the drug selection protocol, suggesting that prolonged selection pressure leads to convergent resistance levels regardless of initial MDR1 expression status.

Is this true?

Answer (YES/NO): NO